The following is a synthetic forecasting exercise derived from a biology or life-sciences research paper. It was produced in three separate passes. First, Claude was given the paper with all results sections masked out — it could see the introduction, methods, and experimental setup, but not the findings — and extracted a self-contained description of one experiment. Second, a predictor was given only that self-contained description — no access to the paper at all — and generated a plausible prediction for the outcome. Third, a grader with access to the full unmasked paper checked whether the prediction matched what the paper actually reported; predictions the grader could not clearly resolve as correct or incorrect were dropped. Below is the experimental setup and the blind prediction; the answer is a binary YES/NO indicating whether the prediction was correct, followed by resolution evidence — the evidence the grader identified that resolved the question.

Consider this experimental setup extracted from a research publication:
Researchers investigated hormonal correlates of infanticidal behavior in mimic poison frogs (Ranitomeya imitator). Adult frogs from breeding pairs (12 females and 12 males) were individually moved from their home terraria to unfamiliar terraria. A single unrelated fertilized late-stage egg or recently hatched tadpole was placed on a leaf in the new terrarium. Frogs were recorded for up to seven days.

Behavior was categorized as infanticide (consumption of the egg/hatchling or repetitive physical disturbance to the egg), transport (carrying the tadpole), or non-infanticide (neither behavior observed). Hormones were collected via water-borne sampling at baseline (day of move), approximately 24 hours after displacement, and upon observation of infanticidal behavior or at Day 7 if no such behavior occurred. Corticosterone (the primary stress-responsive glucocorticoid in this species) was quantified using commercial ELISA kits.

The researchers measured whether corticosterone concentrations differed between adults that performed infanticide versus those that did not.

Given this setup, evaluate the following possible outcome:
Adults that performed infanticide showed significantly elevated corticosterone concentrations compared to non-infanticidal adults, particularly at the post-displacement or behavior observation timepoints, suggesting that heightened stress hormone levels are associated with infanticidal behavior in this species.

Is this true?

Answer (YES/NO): NO